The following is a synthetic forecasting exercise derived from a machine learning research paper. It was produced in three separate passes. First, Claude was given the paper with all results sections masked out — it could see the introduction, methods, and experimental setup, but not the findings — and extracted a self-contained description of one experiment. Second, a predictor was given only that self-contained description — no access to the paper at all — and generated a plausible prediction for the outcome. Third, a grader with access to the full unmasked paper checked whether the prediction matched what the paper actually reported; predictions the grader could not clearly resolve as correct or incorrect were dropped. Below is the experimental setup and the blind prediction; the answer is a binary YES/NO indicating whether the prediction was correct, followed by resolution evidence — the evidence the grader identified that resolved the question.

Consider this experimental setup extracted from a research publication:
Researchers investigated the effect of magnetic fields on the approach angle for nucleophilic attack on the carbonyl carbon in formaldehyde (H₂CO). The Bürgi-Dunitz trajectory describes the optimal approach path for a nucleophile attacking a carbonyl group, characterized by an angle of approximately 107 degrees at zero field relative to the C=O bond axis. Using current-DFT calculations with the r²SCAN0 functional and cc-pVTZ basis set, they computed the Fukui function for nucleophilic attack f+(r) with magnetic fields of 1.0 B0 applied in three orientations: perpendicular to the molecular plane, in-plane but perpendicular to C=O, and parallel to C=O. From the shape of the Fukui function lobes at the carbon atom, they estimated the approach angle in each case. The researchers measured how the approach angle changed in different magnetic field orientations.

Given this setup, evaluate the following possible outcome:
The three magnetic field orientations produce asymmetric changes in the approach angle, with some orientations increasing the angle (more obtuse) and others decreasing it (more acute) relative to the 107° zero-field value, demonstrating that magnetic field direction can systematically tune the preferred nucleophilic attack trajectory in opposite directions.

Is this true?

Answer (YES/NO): NO